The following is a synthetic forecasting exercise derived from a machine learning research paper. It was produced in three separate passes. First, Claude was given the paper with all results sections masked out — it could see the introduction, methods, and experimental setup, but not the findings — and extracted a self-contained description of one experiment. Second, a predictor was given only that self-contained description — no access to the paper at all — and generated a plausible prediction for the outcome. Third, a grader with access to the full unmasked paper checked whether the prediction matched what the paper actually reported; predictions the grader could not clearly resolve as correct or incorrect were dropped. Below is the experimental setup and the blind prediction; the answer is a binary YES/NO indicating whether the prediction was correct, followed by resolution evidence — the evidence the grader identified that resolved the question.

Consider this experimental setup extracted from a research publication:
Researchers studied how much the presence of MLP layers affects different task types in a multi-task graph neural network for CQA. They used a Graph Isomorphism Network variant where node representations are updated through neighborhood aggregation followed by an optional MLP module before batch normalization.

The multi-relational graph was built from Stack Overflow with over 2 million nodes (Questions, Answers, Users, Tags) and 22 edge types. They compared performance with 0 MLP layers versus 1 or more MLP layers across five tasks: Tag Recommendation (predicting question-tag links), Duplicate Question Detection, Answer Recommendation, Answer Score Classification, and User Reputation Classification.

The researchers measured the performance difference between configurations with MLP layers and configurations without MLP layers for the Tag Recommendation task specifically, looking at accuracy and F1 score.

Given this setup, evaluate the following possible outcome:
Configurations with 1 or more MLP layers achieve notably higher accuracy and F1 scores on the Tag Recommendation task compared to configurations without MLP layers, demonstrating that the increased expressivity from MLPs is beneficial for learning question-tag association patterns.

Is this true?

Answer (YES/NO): YES